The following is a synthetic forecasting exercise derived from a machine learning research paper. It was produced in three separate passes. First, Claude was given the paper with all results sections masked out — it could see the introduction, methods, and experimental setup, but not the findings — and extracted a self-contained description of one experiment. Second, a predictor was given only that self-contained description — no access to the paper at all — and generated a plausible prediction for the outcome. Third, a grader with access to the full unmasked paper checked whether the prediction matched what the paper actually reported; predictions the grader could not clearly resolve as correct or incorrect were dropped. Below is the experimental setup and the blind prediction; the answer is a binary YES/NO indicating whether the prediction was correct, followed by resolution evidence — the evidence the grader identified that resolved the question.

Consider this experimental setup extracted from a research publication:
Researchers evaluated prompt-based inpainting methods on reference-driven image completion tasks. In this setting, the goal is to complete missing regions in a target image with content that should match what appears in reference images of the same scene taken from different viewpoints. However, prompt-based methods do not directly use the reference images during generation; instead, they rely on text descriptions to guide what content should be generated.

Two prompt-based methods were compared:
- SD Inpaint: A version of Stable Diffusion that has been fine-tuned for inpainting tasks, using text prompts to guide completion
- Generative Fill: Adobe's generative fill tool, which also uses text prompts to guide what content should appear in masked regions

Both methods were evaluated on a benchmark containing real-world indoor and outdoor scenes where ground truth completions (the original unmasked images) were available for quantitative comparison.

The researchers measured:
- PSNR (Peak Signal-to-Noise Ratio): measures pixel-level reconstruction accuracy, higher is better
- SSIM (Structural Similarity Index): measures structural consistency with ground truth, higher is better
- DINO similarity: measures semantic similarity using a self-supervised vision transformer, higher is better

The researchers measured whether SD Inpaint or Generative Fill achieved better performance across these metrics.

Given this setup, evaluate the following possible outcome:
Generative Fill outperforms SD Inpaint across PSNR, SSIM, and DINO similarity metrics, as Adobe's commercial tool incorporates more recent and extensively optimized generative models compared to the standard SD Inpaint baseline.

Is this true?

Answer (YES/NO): YES